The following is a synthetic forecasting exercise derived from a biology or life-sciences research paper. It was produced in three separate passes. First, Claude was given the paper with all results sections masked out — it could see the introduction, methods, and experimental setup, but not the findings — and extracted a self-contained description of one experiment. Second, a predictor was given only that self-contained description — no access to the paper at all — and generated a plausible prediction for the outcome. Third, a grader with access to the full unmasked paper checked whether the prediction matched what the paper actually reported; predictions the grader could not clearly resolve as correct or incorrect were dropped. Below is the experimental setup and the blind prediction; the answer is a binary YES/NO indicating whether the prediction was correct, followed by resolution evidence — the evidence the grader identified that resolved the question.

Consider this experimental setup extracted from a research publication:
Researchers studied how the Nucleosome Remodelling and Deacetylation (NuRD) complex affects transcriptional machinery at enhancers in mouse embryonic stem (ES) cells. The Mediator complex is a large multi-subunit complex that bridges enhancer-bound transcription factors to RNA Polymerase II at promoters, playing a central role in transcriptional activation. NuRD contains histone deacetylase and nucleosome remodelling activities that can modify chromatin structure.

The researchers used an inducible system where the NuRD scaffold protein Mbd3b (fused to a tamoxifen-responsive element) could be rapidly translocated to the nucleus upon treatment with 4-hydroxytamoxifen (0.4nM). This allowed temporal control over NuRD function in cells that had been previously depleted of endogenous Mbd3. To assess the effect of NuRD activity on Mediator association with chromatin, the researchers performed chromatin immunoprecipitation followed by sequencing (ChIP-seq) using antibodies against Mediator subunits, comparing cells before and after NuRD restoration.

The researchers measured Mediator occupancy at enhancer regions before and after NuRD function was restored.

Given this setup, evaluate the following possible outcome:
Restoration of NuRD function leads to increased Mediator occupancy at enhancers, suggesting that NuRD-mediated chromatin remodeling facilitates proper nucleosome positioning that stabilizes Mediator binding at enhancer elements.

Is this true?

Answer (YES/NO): NO